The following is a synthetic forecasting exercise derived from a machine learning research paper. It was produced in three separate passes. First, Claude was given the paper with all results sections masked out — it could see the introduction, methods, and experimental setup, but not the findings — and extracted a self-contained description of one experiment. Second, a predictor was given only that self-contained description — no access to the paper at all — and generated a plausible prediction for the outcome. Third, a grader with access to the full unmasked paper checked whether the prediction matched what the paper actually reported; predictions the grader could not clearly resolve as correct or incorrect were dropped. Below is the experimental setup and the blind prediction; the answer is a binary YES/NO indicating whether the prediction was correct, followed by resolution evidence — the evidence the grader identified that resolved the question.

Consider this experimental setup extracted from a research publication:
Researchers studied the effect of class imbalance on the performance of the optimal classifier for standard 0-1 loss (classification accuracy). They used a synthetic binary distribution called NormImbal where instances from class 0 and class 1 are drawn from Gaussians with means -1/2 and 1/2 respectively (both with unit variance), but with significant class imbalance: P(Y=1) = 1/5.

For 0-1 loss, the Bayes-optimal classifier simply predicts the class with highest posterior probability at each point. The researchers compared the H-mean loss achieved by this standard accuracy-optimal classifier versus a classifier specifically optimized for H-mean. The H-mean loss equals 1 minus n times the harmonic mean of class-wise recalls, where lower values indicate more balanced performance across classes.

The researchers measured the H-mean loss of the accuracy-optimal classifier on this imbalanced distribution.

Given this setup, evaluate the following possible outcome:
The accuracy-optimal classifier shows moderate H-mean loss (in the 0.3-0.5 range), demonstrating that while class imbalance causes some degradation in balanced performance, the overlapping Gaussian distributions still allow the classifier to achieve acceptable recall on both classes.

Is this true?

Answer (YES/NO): NO